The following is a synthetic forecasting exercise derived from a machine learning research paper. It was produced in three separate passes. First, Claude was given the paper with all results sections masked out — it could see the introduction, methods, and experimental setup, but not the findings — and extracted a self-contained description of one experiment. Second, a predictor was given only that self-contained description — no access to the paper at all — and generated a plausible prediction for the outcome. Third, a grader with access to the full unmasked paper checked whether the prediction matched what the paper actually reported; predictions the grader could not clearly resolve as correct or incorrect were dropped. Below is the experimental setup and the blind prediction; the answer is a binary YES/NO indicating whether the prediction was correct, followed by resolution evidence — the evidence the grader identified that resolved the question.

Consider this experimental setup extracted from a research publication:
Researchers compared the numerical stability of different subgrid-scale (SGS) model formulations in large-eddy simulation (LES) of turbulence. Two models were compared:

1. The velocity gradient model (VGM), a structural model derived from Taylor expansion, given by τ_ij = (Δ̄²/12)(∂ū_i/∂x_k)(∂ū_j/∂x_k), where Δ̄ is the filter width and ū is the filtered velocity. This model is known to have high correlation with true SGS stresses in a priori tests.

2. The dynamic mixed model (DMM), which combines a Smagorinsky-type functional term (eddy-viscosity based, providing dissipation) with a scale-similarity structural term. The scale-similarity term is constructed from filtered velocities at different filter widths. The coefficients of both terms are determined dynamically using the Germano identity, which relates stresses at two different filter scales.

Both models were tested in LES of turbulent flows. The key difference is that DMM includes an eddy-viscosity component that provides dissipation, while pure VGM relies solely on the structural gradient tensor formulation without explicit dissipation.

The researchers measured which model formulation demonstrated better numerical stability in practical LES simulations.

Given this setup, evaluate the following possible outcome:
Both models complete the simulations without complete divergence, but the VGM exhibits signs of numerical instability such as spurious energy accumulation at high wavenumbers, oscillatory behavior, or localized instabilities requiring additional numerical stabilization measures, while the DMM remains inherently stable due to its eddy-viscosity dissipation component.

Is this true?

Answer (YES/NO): NO